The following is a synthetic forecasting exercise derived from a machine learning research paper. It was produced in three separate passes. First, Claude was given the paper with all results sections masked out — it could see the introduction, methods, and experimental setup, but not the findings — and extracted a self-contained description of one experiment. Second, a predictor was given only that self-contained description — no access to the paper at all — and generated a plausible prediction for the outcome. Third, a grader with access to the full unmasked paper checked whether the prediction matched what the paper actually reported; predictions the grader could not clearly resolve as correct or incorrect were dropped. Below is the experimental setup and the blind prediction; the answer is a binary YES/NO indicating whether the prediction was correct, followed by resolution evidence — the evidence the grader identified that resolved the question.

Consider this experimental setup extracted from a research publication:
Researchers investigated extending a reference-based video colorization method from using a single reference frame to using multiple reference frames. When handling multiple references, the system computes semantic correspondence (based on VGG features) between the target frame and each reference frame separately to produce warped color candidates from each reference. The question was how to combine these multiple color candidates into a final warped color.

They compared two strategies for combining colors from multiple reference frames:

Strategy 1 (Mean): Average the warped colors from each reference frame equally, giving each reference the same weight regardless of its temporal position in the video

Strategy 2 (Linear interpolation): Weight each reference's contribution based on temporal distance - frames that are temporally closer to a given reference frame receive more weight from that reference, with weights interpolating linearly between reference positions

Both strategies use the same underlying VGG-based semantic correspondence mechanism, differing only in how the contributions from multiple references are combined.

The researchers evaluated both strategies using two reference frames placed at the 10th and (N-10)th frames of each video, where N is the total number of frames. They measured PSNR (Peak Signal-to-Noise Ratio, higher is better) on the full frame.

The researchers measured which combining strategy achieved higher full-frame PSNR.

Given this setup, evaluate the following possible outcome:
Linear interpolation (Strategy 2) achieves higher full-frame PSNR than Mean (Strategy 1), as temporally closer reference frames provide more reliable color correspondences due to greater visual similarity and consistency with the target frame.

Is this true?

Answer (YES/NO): YES